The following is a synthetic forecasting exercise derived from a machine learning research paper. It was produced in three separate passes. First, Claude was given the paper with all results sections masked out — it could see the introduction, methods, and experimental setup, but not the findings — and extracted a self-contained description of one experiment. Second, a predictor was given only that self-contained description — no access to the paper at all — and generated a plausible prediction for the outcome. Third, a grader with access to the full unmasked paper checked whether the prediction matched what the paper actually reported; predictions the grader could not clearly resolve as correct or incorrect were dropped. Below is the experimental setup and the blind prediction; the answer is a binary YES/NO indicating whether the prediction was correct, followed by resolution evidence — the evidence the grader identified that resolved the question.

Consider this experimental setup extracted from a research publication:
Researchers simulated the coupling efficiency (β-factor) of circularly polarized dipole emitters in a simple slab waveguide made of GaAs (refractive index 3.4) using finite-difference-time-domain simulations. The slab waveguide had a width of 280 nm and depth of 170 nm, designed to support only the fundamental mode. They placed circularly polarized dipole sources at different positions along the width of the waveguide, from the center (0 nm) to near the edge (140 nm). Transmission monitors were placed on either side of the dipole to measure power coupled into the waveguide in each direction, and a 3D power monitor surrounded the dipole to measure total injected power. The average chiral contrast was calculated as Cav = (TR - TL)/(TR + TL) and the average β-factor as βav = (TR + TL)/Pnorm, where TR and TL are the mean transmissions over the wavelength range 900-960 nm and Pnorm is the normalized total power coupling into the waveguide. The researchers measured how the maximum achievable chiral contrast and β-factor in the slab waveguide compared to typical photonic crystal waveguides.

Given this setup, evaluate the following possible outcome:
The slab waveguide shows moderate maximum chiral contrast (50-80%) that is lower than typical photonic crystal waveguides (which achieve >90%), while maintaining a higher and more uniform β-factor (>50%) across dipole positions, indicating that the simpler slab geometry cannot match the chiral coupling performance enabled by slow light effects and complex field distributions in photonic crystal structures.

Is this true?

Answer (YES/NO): NO